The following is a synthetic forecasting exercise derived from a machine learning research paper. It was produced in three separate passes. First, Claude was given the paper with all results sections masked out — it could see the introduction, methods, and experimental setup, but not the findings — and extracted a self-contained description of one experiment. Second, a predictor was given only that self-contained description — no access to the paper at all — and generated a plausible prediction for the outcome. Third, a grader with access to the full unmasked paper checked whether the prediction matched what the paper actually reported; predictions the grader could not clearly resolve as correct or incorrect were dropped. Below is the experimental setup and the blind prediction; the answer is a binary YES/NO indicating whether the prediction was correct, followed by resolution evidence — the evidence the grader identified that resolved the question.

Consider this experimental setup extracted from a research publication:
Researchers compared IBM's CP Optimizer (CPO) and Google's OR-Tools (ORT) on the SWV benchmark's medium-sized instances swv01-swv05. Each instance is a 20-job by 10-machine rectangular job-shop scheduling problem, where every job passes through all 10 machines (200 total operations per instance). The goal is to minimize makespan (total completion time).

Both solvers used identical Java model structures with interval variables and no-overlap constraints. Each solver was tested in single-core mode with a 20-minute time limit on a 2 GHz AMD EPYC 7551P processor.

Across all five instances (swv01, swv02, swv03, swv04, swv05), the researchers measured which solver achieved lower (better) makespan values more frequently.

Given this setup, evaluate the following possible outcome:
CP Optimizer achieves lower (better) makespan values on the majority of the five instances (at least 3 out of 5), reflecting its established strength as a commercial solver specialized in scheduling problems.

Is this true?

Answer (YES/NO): NO